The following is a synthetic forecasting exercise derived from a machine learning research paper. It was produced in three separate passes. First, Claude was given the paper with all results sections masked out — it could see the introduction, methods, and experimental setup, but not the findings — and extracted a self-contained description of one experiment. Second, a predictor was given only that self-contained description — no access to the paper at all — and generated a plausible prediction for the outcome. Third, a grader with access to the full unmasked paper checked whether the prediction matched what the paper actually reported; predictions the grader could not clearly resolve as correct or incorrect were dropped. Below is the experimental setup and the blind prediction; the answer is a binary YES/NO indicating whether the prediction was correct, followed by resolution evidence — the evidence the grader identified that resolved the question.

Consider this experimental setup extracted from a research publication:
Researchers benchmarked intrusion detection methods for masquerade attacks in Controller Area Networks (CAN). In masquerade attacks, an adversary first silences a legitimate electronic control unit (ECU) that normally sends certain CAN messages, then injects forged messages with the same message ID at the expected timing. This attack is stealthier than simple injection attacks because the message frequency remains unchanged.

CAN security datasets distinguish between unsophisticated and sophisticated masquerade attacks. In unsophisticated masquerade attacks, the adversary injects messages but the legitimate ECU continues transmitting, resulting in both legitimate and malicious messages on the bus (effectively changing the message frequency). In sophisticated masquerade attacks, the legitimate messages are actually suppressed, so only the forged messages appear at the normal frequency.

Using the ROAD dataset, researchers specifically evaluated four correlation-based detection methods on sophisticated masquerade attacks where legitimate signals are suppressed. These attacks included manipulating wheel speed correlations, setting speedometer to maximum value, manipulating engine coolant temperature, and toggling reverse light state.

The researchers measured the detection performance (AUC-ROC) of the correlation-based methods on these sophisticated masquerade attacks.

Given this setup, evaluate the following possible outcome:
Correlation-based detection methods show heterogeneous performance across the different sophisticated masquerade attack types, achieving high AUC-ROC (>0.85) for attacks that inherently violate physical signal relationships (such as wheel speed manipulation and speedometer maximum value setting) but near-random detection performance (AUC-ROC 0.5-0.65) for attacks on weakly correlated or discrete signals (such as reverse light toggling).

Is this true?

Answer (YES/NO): NO